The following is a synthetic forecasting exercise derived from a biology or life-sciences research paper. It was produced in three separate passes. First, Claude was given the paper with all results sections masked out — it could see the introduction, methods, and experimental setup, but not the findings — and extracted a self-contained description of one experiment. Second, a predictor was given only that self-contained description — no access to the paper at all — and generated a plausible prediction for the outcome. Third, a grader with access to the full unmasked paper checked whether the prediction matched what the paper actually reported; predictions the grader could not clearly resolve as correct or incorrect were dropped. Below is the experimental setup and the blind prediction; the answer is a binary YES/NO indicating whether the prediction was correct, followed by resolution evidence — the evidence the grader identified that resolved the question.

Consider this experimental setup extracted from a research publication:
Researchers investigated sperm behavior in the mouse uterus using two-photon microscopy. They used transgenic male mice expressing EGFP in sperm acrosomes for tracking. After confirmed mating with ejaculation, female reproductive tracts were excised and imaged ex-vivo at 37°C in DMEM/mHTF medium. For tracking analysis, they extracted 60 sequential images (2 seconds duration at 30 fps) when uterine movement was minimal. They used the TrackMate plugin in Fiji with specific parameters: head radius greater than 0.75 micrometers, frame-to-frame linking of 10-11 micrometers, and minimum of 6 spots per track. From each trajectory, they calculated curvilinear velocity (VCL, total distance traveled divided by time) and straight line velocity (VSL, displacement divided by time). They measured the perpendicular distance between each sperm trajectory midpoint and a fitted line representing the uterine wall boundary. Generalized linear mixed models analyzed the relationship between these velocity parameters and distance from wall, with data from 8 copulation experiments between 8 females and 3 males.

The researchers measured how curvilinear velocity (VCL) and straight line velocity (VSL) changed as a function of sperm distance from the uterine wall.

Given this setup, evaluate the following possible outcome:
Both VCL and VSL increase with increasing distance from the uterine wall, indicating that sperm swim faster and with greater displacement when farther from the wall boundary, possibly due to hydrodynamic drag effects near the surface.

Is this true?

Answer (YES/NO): NO